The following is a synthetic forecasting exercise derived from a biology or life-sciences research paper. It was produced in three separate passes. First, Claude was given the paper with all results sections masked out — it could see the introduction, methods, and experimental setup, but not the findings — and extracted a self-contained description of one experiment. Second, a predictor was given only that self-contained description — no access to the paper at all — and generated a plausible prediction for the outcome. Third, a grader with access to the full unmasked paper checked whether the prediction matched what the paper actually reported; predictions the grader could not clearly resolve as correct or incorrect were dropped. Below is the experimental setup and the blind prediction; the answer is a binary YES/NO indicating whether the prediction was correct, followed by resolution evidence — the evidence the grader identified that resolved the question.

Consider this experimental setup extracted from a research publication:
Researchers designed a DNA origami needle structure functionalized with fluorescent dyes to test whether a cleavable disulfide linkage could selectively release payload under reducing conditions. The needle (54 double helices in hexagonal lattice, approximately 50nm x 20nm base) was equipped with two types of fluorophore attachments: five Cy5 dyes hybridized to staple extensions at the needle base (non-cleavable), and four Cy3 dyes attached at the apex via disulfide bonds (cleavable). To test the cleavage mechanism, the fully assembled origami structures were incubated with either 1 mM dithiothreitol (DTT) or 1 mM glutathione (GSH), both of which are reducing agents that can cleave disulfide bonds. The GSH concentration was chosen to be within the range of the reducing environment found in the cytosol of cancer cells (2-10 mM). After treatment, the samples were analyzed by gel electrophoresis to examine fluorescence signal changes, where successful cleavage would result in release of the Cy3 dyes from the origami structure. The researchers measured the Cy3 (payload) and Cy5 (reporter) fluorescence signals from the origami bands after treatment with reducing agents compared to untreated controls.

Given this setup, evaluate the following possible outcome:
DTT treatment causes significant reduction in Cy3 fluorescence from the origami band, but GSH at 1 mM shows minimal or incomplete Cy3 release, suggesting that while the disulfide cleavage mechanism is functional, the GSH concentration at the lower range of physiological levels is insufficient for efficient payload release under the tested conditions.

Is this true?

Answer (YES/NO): NO